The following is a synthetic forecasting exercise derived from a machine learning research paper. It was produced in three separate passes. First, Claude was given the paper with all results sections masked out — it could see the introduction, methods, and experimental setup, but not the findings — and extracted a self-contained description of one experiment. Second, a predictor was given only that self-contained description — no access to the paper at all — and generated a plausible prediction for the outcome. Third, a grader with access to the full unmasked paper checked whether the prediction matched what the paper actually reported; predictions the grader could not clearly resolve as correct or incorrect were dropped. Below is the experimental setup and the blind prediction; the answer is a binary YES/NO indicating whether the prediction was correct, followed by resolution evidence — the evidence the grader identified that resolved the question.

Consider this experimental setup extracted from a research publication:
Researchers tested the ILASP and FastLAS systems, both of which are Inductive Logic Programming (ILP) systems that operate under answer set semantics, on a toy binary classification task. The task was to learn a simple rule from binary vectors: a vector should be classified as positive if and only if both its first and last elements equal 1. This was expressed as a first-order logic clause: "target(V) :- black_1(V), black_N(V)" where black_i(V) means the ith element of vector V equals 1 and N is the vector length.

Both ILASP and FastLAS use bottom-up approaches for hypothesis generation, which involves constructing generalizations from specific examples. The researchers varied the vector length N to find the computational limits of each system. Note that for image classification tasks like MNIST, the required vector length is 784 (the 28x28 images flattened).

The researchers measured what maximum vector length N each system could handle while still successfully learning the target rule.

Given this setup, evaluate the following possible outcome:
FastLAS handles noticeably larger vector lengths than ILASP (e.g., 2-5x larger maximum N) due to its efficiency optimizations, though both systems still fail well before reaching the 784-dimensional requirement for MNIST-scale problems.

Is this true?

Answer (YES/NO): NO